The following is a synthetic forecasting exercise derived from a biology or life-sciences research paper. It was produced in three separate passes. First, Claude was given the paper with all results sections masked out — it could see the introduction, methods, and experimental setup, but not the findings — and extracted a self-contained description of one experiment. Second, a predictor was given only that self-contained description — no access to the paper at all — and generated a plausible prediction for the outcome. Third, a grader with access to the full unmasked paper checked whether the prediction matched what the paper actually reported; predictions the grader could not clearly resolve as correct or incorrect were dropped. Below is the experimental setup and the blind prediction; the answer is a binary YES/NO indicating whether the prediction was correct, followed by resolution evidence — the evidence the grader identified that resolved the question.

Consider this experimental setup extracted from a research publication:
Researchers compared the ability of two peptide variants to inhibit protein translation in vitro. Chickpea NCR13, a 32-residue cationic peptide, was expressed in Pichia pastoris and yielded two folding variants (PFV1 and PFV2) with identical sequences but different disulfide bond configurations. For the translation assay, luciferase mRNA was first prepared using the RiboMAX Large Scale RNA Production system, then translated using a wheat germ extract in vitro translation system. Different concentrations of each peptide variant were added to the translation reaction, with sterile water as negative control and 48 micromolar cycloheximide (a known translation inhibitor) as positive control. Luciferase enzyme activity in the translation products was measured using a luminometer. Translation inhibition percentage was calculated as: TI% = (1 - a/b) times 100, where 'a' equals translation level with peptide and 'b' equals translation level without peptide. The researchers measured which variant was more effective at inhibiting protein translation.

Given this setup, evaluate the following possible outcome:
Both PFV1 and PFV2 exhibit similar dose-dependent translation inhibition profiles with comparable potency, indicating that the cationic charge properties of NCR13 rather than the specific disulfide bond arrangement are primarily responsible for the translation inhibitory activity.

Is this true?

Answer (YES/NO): NO